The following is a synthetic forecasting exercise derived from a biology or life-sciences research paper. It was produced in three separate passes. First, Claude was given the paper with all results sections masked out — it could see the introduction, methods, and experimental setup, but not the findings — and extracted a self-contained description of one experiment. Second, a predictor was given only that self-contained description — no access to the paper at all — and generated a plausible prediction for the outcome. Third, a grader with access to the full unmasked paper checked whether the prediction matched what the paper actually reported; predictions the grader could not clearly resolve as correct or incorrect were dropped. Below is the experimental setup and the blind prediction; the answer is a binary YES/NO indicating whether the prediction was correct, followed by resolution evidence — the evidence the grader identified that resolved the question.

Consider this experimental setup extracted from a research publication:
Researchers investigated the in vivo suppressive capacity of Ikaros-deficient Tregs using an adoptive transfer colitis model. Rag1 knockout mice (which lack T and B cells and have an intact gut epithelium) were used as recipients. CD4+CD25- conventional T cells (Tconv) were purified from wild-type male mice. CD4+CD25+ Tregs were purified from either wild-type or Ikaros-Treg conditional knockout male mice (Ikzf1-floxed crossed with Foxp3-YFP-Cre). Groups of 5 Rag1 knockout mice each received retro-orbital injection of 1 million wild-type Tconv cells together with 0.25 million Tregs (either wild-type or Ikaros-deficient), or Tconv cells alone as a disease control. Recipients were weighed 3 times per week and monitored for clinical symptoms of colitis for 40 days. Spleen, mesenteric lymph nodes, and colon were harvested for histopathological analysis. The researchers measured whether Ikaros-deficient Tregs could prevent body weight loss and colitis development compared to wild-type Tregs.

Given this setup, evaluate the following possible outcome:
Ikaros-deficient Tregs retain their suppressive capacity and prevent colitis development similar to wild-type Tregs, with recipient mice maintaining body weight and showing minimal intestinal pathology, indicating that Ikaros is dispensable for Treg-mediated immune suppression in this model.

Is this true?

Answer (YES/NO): NO